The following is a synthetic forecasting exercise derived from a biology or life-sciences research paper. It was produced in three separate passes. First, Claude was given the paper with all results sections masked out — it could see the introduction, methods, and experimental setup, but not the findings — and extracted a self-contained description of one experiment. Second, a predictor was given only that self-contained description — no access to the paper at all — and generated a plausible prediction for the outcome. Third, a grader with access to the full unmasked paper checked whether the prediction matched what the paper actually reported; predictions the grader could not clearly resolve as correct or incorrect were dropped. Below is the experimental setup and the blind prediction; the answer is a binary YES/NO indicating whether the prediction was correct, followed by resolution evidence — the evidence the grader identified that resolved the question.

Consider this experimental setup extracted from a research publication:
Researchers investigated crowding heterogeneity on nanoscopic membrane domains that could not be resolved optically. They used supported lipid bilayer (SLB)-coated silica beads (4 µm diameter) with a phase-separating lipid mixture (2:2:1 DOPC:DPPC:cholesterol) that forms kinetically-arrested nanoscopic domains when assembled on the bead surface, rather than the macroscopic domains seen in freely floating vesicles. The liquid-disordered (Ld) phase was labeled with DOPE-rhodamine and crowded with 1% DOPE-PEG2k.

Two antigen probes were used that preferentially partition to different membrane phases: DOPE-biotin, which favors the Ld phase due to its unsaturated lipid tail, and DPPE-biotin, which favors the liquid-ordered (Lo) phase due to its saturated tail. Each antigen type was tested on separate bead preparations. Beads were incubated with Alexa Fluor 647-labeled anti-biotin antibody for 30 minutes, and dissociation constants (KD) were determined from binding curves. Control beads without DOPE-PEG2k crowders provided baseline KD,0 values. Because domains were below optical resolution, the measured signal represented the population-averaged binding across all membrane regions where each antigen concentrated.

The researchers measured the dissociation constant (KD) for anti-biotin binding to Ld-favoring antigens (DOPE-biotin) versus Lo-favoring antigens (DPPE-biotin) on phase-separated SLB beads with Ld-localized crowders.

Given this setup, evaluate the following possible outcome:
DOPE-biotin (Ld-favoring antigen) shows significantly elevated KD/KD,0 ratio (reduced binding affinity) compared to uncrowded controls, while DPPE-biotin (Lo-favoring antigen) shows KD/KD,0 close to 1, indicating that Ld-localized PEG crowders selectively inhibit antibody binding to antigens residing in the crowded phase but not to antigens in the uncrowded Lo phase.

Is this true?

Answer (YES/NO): YES